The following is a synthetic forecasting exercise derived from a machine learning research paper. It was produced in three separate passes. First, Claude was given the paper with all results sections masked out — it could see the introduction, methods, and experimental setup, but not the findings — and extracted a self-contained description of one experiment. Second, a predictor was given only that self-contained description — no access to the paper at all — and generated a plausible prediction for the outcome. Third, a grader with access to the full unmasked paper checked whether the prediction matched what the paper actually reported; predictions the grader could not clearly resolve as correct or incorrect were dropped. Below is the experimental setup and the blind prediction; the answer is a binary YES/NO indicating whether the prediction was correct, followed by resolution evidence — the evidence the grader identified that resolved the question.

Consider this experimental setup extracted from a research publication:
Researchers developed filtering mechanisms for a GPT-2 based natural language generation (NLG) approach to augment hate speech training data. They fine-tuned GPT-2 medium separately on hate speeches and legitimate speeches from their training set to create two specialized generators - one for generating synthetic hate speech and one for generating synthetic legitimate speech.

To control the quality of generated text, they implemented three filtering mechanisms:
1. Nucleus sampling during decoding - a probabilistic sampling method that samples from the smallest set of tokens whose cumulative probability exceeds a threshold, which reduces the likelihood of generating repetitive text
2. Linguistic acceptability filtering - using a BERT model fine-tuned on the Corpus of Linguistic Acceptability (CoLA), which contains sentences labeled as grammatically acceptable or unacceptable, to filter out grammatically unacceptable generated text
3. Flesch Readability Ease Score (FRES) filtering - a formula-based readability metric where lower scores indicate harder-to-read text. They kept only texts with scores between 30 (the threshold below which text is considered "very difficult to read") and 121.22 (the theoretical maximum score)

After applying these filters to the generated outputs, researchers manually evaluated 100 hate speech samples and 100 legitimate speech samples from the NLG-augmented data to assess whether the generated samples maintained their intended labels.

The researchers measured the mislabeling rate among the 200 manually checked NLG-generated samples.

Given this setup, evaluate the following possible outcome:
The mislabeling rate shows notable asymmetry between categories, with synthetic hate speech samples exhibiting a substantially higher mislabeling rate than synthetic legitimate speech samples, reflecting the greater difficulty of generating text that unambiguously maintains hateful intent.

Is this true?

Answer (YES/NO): NO